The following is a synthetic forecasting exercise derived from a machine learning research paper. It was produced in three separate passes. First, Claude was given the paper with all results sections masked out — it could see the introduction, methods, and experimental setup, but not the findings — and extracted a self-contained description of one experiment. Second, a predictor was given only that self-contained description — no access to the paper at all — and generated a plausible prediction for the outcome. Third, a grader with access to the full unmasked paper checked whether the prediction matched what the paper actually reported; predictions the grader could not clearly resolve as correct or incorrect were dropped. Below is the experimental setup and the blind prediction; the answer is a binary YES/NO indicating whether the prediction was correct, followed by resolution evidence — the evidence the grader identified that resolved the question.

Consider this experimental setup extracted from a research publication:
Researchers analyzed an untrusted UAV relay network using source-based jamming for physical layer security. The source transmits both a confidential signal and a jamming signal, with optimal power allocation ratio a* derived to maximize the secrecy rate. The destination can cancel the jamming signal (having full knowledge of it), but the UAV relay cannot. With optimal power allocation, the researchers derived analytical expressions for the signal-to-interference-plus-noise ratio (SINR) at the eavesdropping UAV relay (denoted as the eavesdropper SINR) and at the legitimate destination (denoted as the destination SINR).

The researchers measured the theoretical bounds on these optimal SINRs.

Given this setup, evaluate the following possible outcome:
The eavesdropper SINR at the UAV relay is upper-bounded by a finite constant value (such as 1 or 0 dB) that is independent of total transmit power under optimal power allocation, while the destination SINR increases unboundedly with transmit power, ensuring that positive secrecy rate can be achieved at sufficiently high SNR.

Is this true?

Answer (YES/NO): YES